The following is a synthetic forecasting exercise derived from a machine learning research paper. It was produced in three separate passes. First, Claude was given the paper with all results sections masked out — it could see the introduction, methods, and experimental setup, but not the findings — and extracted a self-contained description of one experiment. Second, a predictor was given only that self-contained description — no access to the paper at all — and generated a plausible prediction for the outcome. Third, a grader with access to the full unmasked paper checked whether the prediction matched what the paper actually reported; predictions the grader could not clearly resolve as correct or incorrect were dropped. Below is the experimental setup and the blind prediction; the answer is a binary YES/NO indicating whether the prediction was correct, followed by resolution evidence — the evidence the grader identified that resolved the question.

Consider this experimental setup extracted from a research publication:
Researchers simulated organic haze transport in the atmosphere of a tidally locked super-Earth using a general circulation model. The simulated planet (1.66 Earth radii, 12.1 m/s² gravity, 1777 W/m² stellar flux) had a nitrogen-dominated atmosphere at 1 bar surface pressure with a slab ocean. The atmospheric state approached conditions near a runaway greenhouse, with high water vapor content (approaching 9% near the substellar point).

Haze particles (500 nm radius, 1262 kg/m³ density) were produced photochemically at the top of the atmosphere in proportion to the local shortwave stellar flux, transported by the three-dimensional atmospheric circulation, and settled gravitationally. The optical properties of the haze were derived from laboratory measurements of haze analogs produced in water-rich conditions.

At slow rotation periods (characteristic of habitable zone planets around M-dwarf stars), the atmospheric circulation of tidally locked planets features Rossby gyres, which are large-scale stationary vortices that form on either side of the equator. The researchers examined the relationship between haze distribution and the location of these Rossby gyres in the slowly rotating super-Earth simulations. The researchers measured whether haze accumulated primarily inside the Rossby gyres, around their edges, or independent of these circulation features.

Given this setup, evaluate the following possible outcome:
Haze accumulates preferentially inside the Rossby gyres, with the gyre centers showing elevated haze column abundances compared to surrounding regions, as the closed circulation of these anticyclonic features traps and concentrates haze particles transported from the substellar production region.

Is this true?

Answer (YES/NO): NO